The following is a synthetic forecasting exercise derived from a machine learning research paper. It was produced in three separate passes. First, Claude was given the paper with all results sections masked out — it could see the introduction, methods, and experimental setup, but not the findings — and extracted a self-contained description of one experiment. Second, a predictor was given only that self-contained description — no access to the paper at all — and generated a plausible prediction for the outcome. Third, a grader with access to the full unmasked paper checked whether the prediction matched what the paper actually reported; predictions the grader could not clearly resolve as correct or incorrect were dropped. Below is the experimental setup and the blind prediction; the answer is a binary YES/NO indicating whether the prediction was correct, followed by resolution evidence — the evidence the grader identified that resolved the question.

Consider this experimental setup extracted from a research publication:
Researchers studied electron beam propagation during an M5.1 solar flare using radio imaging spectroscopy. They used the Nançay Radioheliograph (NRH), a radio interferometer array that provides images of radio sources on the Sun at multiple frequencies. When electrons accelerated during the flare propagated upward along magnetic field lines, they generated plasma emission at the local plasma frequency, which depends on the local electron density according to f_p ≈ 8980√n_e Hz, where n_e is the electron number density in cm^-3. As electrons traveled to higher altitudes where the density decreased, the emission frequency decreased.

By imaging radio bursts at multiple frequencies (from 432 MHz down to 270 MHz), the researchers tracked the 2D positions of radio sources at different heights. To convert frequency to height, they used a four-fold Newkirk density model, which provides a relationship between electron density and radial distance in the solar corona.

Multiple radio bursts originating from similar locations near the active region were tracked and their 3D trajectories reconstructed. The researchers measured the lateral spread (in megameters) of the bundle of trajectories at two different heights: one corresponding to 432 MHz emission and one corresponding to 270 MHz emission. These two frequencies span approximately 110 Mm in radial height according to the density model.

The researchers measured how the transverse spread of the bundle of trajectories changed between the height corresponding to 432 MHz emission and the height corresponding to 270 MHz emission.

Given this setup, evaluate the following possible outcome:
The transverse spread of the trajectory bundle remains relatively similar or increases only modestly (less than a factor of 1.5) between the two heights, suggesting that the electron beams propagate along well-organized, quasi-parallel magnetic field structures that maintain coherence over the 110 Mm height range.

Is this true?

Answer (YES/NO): NO